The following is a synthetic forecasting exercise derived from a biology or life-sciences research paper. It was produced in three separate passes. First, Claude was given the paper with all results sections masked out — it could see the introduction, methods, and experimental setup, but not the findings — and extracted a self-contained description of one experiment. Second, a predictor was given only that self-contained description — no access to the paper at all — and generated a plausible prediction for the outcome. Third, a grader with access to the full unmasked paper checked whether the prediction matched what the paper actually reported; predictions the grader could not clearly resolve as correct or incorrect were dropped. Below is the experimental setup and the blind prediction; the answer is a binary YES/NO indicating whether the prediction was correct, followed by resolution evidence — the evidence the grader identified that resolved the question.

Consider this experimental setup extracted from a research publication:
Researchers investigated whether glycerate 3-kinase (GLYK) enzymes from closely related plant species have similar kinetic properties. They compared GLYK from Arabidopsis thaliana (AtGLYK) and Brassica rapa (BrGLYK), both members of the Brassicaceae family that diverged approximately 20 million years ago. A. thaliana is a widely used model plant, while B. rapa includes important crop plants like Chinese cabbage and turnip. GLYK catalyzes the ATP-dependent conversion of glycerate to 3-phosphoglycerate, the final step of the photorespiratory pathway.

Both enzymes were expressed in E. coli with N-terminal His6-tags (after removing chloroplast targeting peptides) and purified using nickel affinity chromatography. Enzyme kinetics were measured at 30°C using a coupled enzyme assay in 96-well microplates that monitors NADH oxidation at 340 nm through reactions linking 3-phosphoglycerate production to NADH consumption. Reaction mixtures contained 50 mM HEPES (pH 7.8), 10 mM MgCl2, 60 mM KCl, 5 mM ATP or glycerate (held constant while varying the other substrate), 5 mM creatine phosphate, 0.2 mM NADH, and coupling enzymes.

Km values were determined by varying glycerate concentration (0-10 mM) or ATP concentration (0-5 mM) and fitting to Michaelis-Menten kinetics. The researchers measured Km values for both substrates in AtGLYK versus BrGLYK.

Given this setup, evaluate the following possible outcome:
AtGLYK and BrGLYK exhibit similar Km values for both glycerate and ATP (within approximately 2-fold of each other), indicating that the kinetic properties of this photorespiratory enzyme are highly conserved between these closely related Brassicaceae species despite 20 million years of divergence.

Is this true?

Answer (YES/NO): YES